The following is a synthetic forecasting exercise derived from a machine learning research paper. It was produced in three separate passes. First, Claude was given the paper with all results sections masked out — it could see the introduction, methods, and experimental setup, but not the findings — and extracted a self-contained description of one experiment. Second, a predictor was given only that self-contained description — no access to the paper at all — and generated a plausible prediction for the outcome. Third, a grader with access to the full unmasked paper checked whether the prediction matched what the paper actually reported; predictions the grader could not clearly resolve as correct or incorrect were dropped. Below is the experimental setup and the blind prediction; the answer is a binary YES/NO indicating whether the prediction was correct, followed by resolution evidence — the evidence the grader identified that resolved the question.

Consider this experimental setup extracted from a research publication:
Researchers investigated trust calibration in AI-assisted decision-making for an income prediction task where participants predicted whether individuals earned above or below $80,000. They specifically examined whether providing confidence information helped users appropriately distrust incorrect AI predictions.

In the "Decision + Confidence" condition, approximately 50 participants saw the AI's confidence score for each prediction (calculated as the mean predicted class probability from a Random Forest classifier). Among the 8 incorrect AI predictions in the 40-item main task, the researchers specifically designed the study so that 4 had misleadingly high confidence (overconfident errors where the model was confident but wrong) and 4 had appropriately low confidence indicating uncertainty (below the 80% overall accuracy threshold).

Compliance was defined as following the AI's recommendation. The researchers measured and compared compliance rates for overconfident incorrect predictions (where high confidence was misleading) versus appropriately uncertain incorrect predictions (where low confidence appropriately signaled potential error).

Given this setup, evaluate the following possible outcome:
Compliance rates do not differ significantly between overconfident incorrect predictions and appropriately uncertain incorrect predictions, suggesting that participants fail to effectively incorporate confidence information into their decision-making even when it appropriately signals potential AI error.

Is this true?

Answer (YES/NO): NO